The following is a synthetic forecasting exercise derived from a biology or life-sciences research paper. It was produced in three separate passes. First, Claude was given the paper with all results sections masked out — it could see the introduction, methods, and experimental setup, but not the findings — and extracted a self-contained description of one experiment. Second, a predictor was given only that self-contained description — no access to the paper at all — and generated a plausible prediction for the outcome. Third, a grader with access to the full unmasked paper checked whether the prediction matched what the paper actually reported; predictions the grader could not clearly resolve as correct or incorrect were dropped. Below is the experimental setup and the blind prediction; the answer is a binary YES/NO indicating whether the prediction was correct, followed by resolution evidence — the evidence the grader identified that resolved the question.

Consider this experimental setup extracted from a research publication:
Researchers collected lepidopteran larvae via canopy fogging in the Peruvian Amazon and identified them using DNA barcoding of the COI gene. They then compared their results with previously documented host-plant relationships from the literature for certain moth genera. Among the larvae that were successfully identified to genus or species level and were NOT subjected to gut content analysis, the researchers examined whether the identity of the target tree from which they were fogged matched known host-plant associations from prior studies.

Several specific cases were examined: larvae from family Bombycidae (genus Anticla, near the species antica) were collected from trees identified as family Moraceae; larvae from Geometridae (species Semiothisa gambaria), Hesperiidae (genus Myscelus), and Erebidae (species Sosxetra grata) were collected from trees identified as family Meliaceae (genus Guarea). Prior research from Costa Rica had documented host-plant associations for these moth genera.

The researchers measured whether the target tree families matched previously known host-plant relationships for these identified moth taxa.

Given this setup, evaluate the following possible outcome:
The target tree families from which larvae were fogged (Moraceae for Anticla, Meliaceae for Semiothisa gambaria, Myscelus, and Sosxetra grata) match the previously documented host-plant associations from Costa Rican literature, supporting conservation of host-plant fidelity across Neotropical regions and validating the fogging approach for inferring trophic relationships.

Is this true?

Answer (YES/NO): YES